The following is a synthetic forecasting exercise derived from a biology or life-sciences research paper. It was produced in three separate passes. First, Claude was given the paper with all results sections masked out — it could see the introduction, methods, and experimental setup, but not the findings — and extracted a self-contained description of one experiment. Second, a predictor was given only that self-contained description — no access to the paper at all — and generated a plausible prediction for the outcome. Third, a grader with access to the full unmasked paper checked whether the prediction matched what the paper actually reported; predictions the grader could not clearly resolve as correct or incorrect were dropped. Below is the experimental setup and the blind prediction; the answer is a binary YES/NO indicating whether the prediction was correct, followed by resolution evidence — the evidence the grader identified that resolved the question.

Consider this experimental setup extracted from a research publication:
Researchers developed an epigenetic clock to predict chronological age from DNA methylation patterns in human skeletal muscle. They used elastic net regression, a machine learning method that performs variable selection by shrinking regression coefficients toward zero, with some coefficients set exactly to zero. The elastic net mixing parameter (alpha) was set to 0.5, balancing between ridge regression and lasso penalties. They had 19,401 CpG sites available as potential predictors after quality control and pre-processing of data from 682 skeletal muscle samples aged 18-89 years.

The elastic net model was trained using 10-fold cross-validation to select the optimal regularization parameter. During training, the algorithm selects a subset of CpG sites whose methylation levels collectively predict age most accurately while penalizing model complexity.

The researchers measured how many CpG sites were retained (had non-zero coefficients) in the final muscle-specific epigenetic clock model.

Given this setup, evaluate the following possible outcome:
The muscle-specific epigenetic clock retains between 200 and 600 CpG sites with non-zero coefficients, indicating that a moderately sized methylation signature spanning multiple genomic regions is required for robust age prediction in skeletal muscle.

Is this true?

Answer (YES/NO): YES